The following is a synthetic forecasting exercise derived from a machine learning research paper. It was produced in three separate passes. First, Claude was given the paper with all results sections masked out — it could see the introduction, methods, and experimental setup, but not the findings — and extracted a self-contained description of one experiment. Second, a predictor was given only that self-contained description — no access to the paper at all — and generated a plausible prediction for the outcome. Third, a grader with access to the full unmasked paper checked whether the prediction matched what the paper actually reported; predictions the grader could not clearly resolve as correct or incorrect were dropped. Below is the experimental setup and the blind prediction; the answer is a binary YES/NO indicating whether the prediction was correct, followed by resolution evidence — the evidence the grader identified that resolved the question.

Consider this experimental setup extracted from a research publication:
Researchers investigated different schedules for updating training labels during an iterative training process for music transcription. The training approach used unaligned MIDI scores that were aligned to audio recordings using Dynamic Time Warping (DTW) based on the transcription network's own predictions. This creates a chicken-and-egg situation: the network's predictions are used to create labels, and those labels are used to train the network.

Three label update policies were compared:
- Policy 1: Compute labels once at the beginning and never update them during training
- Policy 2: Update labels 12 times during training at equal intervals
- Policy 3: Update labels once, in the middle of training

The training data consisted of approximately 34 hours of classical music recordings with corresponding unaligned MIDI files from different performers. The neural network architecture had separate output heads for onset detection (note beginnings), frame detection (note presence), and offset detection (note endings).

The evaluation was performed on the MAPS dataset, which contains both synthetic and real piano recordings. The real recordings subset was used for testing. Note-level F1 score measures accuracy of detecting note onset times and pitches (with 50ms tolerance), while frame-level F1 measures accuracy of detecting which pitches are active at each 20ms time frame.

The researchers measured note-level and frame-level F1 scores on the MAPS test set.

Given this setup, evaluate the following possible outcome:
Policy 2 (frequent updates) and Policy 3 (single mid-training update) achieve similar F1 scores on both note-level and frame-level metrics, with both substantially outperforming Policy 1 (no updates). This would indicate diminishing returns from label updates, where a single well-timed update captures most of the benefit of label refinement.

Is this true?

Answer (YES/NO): NO